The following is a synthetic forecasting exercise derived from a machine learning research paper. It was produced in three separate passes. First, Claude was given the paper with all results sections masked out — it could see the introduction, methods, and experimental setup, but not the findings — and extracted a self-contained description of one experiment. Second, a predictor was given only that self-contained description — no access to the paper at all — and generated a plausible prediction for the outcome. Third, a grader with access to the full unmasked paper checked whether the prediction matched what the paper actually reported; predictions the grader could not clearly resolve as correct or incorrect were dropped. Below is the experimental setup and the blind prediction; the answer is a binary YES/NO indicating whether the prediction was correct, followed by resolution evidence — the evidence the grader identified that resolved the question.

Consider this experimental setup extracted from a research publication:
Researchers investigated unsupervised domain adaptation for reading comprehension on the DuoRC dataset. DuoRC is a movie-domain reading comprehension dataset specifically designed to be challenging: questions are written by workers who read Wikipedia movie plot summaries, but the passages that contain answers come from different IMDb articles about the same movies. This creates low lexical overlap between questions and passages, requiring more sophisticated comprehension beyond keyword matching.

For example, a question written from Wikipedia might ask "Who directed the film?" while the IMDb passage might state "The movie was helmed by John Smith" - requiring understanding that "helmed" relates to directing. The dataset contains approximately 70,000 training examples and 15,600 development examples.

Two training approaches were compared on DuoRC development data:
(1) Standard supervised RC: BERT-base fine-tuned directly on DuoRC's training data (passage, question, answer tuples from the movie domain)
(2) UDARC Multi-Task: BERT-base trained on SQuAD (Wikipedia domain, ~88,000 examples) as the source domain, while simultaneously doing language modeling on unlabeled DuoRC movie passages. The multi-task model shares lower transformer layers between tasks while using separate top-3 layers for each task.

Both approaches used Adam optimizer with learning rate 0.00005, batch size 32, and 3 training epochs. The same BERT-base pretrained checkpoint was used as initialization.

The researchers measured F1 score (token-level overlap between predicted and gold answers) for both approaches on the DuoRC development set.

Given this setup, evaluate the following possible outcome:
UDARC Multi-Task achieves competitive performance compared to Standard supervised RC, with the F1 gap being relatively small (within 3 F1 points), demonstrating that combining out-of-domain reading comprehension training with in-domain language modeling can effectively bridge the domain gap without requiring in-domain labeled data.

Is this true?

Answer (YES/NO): NO